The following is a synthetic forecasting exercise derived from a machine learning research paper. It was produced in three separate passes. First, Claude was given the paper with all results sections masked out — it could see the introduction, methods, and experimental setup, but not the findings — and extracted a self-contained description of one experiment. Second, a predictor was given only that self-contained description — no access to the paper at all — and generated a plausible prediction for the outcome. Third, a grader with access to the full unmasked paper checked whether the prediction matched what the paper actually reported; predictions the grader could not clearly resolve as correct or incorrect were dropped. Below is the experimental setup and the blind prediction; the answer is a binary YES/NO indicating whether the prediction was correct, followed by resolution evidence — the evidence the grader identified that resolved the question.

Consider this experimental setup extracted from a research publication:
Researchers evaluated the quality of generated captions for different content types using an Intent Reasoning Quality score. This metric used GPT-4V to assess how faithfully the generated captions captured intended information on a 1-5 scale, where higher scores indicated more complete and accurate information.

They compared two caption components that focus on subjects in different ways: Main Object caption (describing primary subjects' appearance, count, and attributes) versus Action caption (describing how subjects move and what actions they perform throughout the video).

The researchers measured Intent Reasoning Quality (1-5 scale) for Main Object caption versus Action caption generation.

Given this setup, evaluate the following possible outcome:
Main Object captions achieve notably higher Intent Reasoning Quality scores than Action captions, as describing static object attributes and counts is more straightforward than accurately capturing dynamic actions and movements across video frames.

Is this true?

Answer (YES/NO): YES